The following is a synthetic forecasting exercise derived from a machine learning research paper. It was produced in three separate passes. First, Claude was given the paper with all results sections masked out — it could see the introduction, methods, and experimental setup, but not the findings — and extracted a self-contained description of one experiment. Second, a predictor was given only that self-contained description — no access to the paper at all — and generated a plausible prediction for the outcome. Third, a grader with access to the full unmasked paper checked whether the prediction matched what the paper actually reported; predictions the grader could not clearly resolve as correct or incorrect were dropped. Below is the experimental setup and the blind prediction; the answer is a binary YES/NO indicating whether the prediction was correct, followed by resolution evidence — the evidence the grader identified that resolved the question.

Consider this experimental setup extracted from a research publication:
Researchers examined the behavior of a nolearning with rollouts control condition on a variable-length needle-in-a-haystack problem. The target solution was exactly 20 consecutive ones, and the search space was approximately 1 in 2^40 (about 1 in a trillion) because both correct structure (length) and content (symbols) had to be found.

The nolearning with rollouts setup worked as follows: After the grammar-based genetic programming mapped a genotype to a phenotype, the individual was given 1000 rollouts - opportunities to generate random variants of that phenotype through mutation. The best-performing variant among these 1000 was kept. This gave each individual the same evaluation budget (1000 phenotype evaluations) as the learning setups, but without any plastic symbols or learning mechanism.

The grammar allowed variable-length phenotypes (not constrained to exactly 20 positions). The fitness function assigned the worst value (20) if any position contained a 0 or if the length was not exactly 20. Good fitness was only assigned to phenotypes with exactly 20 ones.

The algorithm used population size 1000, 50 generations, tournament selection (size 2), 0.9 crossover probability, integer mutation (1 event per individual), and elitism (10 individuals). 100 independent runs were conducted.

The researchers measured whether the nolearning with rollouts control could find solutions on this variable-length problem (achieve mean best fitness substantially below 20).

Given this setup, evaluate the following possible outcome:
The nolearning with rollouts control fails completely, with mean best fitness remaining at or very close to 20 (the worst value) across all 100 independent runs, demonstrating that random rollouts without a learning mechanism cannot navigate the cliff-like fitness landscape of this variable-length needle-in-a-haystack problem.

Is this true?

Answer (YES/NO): YES